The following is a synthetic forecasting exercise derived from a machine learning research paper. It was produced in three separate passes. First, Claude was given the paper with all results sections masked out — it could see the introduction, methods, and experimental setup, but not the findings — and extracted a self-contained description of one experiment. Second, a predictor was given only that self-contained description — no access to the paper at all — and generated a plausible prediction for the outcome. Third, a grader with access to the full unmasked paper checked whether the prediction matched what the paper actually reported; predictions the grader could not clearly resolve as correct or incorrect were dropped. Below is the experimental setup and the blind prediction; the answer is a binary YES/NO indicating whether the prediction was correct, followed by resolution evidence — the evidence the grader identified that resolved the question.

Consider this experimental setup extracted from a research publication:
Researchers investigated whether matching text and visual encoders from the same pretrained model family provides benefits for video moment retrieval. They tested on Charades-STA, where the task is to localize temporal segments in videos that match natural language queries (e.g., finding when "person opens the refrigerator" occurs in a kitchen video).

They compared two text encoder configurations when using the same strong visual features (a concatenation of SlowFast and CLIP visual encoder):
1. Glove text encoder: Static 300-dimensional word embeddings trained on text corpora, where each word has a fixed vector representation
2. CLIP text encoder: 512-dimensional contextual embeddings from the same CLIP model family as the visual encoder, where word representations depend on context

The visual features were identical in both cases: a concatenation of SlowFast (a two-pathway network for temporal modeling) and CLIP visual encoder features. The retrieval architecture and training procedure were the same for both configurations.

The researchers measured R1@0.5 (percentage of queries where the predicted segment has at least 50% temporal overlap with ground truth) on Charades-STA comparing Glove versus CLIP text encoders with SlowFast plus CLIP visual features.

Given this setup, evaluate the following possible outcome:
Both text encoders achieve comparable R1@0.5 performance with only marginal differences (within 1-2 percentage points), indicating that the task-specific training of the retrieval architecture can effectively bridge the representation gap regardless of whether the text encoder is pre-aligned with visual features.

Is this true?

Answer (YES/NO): YES